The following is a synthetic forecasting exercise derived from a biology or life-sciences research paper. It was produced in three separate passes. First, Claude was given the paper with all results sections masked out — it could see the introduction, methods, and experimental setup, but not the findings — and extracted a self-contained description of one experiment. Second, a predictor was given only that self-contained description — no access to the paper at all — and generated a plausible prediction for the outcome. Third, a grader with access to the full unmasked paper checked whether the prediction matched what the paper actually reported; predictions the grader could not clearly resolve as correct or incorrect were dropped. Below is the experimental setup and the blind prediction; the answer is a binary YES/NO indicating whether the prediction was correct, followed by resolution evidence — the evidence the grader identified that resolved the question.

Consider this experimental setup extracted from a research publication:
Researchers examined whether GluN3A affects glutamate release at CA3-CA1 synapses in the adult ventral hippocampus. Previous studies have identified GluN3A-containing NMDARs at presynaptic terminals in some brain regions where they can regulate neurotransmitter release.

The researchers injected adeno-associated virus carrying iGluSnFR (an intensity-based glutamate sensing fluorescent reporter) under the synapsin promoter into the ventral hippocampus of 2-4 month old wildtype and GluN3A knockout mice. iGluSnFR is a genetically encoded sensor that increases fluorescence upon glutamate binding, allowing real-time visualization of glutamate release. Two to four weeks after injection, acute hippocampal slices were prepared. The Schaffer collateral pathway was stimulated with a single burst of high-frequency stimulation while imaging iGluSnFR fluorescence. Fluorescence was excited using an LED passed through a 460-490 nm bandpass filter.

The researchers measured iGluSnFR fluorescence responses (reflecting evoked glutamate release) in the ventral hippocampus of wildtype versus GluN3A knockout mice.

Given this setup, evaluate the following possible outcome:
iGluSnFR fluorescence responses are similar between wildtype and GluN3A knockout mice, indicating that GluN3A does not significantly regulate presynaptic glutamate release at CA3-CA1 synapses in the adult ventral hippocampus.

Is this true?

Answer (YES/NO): NO